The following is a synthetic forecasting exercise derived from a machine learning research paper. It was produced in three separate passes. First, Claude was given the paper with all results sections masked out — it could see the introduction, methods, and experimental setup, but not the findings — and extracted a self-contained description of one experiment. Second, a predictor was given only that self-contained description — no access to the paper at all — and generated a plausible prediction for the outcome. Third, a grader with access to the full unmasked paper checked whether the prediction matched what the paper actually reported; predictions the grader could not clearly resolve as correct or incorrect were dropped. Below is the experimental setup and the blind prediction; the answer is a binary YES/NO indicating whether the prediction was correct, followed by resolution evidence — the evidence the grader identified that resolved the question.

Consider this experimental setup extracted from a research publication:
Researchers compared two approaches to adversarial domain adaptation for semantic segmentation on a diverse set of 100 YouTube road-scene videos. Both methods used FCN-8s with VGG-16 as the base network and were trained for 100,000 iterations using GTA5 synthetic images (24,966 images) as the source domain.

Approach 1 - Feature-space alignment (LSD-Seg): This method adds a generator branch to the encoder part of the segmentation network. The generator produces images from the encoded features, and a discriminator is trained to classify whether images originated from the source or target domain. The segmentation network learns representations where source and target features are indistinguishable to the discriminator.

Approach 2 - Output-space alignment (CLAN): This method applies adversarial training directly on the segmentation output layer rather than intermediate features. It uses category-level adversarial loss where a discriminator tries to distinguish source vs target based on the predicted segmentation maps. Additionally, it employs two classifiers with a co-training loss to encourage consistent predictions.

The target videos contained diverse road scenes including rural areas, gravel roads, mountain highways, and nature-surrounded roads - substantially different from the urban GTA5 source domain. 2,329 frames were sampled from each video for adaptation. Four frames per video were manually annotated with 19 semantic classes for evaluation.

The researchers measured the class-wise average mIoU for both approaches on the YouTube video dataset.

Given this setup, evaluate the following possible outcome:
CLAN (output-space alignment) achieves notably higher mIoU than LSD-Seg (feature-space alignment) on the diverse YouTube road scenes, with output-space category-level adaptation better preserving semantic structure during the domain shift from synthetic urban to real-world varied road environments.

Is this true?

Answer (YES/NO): YES